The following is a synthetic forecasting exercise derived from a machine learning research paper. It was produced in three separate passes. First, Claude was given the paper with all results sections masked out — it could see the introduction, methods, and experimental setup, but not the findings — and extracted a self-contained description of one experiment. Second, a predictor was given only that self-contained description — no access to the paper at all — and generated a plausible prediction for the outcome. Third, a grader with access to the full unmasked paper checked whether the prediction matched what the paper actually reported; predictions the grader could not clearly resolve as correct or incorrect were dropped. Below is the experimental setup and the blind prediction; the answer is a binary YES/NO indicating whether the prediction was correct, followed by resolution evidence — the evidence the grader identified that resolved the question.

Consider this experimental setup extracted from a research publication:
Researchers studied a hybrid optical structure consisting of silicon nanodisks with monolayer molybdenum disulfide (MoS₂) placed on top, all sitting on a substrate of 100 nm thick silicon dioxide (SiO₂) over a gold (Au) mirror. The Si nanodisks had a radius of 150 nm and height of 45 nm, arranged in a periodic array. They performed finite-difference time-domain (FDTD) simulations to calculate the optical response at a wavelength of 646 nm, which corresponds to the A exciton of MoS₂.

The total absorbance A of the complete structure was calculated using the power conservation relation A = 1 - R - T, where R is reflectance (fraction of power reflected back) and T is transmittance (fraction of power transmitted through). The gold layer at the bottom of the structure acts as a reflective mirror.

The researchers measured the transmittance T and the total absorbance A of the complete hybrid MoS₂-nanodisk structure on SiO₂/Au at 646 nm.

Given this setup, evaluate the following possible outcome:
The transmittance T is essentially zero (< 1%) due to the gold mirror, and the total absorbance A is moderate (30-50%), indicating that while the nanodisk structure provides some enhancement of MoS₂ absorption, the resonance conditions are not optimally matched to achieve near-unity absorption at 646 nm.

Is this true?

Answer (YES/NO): NO